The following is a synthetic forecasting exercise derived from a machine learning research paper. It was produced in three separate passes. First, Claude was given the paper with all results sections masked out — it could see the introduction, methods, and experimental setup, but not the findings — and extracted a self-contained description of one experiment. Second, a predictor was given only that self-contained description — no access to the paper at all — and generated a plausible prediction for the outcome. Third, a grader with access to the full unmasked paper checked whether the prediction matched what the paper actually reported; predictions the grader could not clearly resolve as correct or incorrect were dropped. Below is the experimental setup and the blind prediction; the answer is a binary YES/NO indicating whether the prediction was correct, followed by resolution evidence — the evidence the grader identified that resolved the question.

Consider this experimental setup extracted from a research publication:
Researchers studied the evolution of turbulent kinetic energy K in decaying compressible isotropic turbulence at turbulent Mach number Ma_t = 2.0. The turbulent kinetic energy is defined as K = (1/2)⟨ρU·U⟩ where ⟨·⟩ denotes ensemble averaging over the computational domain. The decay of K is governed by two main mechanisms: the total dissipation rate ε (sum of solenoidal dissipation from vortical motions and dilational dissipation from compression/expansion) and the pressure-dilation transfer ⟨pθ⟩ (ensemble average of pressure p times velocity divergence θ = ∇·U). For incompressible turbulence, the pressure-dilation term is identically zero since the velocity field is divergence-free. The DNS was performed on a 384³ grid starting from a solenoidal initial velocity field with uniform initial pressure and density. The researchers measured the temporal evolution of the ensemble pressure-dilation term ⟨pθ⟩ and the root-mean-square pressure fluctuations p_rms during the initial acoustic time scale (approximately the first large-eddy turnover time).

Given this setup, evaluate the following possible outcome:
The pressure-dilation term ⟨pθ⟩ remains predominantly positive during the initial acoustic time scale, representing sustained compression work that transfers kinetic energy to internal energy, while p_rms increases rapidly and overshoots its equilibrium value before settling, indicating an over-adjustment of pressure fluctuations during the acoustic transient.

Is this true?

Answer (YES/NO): NO